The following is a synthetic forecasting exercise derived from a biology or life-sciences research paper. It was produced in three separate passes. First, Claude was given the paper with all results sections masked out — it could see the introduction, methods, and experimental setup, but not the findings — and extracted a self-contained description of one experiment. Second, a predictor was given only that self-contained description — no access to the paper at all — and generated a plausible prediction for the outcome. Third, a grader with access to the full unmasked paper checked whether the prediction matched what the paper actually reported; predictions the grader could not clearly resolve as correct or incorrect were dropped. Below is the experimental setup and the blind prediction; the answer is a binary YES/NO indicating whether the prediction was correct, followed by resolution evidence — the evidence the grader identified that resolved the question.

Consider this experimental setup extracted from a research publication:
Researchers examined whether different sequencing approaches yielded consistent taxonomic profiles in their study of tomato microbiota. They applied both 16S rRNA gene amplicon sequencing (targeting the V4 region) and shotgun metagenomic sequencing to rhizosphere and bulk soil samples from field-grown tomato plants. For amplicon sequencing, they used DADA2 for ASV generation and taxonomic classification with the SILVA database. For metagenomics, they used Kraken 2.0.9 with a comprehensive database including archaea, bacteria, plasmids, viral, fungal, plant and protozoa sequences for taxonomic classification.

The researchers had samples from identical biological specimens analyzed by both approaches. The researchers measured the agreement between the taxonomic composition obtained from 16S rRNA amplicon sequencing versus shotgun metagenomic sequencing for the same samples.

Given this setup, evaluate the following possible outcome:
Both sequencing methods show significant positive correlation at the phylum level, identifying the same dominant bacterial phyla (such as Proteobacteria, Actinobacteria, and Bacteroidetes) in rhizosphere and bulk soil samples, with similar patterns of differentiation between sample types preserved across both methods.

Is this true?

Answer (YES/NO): NO